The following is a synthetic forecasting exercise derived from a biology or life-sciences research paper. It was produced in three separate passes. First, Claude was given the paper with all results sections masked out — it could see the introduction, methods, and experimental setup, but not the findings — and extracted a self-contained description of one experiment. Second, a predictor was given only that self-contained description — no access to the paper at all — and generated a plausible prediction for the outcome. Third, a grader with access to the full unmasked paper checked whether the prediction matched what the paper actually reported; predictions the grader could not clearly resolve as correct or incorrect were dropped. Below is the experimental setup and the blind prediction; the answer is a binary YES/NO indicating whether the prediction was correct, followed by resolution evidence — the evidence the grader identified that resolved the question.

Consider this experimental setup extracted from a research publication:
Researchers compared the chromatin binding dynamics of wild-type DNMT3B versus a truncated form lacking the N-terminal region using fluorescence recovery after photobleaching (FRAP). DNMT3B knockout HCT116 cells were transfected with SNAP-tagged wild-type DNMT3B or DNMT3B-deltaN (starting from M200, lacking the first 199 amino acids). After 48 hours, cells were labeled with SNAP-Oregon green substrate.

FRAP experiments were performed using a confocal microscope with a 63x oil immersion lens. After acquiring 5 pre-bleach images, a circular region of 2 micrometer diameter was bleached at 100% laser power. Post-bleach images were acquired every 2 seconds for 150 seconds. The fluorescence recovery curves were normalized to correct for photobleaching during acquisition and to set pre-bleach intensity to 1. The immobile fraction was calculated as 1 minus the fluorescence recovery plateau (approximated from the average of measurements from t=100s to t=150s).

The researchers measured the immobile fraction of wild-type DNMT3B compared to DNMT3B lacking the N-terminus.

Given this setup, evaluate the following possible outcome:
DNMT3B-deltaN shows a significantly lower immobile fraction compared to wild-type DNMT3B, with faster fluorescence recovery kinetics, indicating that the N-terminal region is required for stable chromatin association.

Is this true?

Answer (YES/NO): YES